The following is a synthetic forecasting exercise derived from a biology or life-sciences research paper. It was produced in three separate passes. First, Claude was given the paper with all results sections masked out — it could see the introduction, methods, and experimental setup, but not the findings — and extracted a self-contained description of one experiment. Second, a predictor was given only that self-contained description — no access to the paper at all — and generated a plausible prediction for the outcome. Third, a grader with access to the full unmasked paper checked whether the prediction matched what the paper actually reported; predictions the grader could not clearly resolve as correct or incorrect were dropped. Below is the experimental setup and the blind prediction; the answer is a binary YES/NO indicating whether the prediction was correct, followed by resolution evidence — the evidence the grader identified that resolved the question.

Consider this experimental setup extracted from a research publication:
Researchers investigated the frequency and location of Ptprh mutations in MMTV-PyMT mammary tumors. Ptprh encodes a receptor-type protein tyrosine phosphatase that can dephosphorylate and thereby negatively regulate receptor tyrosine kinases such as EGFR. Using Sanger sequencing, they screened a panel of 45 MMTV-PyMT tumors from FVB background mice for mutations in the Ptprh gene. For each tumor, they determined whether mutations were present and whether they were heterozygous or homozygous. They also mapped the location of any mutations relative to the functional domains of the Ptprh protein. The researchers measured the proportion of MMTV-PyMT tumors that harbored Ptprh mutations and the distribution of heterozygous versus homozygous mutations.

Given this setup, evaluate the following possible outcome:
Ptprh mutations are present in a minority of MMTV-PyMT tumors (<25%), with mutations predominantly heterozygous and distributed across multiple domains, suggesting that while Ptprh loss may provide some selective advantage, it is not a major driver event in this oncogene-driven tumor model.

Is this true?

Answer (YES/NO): NO